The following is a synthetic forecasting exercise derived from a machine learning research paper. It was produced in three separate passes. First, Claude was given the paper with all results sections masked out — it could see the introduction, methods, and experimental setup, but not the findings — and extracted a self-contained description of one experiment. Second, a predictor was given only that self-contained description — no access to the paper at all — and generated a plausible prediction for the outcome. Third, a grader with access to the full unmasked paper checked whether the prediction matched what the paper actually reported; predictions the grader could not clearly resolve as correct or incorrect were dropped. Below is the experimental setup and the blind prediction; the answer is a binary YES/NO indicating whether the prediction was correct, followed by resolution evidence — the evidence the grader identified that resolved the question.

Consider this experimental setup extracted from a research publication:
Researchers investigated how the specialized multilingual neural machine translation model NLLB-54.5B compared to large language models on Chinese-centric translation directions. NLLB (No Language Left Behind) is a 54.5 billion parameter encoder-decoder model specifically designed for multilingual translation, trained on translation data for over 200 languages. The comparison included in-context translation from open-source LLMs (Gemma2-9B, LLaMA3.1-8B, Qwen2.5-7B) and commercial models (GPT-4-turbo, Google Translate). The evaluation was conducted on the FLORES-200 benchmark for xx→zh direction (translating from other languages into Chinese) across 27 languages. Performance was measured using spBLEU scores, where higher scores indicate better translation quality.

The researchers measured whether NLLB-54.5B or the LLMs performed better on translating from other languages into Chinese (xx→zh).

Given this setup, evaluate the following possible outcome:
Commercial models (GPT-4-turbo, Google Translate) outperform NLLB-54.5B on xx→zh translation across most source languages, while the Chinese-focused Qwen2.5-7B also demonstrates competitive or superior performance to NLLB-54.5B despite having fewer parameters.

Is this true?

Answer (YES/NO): YES